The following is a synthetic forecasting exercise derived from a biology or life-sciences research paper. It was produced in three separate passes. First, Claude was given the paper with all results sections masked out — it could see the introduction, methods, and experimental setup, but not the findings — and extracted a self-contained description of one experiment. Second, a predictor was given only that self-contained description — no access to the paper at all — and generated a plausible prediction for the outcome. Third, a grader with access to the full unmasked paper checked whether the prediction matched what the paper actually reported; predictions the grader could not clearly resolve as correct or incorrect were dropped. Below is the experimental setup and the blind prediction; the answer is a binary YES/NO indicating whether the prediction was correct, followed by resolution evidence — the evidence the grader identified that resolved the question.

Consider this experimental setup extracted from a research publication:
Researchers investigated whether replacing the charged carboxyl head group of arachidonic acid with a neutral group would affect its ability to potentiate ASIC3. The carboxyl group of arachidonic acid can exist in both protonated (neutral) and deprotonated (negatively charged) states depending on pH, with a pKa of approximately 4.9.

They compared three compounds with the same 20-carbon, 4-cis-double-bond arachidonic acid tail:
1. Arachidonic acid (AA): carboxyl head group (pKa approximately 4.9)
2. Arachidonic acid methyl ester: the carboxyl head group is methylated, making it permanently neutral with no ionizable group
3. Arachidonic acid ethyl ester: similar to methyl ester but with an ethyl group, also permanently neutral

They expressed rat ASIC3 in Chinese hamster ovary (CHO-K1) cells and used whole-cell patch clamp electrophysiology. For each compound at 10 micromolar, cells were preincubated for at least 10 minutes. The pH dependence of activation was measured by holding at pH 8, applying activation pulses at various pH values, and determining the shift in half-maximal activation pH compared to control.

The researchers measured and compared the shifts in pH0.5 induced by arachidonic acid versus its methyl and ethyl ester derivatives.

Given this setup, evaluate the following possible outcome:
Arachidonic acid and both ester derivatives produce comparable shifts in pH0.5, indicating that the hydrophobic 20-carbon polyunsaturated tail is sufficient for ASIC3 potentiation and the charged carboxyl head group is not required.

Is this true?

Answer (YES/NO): NO